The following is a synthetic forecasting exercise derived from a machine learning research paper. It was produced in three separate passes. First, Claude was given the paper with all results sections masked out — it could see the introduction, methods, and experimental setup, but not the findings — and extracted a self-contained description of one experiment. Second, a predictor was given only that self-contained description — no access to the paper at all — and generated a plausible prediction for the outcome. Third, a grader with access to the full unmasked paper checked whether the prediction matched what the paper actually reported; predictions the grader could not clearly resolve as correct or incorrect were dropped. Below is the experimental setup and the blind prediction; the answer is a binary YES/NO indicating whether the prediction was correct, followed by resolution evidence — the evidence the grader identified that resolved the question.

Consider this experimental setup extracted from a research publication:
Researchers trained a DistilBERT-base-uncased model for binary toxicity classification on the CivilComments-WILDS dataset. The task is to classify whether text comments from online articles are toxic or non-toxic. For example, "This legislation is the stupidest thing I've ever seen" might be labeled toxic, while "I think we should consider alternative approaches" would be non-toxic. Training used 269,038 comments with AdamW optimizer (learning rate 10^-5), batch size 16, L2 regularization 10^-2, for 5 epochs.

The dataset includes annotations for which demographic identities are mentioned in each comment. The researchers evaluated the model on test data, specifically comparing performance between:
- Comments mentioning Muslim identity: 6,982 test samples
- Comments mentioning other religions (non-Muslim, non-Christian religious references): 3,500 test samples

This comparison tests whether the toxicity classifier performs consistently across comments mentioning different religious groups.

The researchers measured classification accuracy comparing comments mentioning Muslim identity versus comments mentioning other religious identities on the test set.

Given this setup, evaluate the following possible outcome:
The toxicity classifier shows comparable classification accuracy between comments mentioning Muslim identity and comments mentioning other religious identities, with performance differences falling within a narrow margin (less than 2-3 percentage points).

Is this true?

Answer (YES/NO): NO